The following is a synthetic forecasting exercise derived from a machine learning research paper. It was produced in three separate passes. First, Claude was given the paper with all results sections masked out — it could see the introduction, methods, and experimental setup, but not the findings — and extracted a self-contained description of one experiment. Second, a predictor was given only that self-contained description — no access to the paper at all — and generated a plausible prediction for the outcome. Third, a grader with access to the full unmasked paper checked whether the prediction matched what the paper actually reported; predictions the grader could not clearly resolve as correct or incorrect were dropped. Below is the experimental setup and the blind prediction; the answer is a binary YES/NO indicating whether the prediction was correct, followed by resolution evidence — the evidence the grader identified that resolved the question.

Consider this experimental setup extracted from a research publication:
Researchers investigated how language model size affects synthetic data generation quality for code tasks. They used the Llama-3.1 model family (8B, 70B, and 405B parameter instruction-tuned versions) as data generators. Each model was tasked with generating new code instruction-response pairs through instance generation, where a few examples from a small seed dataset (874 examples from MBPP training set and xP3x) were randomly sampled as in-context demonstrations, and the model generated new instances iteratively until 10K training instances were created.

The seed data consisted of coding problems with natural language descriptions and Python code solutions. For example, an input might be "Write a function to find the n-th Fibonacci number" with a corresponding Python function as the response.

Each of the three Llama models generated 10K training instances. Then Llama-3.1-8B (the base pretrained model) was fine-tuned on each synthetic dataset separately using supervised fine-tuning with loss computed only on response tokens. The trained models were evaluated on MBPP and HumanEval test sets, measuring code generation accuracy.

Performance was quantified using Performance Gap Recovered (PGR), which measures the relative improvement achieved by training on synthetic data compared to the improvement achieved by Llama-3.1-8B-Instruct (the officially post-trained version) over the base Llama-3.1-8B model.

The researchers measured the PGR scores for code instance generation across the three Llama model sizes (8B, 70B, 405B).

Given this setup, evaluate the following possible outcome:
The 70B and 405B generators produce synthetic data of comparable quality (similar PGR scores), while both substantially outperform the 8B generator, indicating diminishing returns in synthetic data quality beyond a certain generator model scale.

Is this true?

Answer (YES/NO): NO